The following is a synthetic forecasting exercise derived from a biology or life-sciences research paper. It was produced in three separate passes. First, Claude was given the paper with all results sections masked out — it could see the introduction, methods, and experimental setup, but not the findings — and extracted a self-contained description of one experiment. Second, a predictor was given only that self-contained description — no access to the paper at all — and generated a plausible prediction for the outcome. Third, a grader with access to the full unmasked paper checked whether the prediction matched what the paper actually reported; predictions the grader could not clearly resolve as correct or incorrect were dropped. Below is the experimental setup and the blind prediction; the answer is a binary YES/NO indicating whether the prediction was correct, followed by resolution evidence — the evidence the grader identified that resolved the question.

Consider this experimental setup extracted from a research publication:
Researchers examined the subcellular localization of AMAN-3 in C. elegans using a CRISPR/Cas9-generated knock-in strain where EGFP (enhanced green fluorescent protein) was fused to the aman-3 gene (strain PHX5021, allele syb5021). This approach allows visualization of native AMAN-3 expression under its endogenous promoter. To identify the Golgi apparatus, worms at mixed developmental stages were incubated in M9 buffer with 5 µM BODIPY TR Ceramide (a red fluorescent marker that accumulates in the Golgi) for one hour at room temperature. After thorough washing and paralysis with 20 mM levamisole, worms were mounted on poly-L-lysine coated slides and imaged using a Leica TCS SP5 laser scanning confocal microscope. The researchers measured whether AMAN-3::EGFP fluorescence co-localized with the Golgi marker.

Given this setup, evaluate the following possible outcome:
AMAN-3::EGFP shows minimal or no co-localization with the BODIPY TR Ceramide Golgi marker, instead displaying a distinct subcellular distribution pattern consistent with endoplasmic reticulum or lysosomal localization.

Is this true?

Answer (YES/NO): NO